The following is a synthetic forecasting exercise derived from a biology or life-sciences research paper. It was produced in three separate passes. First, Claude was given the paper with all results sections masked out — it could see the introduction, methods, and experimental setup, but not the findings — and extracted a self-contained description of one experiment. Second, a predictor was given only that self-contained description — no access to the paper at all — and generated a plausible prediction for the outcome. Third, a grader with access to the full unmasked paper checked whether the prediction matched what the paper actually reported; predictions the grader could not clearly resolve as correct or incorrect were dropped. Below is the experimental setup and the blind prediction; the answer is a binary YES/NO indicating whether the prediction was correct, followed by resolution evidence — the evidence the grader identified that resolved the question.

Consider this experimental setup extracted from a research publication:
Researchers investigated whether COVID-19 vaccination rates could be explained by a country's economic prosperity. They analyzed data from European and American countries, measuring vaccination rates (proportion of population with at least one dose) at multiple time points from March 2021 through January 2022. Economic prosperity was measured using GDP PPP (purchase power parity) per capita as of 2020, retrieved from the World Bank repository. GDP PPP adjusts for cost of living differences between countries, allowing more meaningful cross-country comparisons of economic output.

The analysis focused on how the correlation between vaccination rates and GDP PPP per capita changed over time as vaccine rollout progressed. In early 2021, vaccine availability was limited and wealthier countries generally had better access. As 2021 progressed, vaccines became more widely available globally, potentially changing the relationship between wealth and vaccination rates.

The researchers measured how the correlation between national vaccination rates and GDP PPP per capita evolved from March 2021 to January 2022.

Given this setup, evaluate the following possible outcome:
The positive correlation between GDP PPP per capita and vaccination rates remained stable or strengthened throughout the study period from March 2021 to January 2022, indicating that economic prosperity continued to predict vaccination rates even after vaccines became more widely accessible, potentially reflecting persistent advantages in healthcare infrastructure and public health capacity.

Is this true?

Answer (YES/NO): NO